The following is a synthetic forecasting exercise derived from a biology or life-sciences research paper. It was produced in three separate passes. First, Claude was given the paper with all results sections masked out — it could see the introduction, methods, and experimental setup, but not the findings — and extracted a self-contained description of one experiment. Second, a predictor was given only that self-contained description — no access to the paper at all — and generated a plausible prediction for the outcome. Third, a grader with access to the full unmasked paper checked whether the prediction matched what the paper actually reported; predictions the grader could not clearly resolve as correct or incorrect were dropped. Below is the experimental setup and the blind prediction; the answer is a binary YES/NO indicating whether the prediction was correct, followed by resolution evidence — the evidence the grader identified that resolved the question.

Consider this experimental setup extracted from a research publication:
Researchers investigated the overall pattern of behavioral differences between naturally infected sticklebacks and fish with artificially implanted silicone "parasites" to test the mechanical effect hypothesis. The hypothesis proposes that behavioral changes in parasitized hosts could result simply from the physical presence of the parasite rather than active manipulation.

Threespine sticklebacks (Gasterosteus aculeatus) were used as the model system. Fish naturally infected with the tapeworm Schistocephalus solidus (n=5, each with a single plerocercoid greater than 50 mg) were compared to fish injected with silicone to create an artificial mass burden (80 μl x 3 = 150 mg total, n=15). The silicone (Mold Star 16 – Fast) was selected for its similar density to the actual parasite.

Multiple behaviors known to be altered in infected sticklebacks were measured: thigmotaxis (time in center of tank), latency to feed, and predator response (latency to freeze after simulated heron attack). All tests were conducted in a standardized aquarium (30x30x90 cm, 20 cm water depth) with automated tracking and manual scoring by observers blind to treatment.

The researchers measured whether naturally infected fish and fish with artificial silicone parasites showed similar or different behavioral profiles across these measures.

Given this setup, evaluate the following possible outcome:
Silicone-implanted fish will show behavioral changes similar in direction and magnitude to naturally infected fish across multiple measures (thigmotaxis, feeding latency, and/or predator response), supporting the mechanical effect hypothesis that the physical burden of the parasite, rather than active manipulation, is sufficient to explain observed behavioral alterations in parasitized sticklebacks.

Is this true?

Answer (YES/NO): NO